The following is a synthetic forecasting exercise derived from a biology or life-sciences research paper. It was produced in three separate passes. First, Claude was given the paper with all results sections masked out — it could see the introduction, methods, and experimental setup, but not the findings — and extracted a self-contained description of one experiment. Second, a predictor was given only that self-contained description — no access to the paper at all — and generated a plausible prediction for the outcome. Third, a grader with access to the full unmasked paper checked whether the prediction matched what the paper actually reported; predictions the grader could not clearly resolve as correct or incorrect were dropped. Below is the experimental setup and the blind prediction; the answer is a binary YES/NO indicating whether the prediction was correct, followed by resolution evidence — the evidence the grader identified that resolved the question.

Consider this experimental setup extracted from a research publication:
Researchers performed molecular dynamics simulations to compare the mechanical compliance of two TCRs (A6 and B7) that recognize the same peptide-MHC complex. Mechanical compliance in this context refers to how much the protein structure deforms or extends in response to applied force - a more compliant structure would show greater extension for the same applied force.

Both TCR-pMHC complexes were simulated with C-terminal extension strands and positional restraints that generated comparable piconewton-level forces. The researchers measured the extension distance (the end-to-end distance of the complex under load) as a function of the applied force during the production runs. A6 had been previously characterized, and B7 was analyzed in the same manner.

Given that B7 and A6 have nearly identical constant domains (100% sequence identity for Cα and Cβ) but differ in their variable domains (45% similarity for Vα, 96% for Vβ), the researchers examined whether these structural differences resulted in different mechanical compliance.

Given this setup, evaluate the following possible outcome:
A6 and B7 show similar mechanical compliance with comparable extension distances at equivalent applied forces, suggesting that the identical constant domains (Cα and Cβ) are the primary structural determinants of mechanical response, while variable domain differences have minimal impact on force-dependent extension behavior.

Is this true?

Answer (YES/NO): NO